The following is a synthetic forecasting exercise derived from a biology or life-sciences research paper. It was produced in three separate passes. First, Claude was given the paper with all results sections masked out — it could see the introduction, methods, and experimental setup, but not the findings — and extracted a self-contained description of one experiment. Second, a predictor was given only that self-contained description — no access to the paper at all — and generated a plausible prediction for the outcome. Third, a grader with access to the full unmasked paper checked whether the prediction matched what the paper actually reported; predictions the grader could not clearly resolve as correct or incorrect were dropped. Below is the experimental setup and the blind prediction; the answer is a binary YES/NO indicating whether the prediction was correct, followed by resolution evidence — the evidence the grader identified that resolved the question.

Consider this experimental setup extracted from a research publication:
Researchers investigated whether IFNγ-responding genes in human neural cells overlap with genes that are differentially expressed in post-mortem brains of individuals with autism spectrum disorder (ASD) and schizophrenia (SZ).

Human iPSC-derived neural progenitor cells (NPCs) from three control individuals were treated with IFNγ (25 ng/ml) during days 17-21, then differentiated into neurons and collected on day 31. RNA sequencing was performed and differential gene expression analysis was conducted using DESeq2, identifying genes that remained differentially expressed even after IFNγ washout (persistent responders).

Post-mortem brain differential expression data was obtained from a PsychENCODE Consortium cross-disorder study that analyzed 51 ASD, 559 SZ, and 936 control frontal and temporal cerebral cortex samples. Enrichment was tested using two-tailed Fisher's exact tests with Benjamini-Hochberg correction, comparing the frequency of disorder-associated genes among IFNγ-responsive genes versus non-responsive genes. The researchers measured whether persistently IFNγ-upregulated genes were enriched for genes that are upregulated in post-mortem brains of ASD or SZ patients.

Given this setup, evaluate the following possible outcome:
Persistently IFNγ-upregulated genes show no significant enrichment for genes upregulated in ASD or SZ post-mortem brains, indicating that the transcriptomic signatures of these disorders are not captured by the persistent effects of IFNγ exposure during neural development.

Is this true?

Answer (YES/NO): NO